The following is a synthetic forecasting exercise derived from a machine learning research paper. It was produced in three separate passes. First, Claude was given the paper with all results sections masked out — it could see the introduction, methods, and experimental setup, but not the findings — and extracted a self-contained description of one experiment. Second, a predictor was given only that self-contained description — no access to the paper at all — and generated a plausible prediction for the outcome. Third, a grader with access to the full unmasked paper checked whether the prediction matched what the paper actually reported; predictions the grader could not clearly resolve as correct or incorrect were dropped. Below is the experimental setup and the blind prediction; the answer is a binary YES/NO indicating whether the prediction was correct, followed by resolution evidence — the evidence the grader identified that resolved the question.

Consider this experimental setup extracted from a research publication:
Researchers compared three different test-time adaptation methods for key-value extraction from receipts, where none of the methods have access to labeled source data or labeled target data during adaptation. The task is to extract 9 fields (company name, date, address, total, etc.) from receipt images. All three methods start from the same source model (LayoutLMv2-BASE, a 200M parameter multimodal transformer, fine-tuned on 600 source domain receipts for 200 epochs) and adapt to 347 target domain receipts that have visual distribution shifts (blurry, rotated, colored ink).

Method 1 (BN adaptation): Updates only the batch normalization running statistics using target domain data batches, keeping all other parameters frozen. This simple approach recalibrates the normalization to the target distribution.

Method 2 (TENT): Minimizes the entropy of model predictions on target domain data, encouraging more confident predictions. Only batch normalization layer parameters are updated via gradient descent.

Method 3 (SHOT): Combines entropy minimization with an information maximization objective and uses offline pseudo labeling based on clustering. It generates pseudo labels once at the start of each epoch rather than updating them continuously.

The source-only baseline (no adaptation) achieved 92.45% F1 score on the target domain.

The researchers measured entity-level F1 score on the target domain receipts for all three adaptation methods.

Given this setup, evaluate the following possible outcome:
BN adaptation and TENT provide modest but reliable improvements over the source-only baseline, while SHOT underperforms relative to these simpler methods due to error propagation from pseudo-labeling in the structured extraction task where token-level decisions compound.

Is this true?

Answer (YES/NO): NO